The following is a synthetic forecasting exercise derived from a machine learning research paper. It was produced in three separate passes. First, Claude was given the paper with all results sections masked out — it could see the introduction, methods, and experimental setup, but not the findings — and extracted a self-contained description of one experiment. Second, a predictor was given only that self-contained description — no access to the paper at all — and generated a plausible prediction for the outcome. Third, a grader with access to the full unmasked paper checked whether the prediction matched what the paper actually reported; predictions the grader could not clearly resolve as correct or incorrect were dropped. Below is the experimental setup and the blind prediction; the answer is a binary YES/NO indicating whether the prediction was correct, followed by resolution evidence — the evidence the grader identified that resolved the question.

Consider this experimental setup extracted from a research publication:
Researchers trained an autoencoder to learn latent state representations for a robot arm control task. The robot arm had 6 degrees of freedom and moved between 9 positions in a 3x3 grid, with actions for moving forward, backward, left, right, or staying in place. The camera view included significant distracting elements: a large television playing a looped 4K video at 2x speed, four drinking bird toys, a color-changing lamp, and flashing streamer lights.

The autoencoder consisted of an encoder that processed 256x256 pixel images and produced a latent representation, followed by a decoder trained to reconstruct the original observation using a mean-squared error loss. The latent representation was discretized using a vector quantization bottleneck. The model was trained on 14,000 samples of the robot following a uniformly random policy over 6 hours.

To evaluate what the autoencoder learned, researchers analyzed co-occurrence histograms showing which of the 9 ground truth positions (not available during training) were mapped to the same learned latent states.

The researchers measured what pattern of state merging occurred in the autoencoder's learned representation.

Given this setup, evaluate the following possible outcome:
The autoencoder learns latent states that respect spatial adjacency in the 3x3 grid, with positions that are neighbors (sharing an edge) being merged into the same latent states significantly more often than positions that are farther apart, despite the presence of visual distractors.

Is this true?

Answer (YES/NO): YES